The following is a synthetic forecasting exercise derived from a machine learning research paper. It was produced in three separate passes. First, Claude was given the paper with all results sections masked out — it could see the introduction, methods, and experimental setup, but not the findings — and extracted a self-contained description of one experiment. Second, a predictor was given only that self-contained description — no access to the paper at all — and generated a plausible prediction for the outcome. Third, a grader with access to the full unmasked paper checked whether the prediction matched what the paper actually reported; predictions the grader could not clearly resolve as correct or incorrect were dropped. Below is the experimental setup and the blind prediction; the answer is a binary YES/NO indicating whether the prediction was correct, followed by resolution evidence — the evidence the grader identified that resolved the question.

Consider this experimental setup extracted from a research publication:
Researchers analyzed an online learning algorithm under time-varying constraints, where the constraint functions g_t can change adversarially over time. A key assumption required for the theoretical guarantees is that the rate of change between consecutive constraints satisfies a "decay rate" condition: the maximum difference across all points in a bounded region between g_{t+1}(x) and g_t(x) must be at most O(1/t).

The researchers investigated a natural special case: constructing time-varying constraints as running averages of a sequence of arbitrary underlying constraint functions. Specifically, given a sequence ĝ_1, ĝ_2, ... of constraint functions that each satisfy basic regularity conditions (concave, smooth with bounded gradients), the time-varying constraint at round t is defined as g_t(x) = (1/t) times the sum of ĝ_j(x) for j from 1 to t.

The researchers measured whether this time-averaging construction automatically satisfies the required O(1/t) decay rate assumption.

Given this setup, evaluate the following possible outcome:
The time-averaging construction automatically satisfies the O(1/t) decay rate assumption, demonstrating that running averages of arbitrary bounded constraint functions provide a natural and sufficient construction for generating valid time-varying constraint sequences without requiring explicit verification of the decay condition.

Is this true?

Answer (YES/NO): NO